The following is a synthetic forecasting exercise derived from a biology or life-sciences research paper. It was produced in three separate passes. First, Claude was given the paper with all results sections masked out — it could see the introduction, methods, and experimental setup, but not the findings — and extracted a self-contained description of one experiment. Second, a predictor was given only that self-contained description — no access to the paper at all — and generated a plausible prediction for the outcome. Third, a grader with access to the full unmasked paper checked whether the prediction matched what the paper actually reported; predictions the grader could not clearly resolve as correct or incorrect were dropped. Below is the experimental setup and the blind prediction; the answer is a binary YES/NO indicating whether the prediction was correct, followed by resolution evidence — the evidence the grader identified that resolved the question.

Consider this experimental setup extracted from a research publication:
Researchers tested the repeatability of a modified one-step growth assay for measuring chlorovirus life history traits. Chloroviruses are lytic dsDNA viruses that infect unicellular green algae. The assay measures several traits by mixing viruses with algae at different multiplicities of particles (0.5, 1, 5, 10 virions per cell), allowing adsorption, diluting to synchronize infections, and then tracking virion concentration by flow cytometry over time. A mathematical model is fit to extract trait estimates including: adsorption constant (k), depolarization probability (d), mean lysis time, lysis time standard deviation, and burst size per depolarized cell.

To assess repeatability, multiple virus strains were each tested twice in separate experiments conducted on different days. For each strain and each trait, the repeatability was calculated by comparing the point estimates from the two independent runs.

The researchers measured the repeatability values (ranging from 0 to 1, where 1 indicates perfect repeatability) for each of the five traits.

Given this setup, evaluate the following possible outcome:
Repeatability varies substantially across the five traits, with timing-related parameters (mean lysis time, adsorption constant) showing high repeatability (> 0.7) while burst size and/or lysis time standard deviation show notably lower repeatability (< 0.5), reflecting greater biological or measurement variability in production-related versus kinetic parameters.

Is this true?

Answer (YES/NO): NO